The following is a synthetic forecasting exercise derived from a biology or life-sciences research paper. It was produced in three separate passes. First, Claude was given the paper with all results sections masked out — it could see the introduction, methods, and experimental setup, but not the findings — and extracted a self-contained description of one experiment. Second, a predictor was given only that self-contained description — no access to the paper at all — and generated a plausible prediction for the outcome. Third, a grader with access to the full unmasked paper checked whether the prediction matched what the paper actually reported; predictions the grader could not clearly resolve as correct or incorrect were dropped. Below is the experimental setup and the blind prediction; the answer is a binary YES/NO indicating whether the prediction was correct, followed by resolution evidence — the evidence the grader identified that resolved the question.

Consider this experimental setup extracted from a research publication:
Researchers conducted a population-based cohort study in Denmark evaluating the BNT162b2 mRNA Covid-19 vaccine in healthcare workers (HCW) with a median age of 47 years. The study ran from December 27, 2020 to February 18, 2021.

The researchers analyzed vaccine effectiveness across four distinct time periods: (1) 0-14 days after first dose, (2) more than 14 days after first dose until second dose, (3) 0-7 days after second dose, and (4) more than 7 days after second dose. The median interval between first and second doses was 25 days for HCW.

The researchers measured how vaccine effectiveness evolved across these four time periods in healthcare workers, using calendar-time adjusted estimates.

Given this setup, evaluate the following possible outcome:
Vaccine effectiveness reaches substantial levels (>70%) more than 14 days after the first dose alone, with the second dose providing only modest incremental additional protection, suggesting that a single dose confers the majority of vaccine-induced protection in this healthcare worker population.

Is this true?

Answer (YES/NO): NO